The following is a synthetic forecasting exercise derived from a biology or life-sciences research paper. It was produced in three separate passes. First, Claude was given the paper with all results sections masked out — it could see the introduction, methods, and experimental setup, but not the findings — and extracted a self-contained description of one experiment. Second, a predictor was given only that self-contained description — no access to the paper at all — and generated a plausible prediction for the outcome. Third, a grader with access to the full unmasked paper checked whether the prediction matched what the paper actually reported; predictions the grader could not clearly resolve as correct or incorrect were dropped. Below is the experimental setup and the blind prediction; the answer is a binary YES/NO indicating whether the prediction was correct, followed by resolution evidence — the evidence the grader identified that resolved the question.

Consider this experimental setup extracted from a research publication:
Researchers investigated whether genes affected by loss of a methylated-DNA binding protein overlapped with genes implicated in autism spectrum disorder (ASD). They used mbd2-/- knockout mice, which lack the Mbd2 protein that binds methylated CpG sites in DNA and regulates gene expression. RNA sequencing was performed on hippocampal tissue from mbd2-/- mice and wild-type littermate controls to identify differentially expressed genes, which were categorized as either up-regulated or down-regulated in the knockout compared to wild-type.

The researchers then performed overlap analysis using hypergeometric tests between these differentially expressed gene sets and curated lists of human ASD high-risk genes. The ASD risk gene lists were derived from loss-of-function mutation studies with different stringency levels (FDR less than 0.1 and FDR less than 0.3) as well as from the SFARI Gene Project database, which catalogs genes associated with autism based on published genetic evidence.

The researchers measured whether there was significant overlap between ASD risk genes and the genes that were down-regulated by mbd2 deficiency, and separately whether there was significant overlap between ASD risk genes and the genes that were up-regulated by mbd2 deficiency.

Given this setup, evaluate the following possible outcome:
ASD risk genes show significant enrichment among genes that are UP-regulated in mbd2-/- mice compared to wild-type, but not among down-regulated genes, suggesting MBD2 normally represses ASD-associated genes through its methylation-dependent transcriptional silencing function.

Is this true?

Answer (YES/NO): NO